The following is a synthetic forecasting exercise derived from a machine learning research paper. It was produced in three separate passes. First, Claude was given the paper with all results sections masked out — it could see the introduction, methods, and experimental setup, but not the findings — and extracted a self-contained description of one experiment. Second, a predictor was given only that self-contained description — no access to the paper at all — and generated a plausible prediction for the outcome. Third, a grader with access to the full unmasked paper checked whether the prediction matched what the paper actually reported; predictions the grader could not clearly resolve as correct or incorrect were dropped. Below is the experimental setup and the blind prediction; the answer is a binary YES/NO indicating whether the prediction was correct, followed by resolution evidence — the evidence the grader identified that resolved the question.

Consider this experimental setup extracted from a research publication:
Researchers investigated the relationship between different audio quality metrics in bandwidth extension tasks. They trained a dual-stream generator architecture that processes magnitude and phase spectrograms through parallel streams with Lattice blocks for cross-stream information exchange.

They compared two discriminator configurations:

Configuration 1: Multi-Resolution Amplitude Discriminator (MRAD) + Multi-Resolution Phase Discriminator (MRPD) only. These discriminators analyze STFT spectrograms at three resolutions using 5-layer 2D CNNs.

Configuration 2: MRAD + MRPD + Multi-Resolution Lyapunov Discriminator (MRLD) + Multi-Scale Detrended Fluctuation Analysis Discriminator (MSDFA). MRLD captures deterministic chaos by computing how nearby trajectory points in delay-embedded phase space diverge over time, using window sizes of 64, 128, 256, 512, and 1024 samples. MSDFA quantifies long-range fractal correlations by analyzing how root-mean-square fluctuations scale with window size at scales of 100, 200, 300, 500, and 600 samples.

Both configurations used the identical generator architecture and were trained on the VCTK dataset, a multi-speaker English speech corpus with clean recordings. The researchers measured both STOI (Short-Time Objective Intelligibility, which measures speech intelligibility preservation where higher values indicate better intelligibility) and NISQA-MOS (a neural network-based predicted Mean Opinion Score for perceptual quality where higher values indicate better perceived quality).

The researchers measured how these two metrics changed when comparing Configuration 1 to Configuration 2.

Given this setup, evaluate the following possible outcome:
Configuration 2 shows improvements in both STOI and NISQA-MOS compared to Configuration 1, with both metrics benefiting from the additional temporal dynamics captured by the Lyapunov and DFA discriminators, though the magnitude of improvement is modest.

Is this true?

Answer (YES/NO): YES